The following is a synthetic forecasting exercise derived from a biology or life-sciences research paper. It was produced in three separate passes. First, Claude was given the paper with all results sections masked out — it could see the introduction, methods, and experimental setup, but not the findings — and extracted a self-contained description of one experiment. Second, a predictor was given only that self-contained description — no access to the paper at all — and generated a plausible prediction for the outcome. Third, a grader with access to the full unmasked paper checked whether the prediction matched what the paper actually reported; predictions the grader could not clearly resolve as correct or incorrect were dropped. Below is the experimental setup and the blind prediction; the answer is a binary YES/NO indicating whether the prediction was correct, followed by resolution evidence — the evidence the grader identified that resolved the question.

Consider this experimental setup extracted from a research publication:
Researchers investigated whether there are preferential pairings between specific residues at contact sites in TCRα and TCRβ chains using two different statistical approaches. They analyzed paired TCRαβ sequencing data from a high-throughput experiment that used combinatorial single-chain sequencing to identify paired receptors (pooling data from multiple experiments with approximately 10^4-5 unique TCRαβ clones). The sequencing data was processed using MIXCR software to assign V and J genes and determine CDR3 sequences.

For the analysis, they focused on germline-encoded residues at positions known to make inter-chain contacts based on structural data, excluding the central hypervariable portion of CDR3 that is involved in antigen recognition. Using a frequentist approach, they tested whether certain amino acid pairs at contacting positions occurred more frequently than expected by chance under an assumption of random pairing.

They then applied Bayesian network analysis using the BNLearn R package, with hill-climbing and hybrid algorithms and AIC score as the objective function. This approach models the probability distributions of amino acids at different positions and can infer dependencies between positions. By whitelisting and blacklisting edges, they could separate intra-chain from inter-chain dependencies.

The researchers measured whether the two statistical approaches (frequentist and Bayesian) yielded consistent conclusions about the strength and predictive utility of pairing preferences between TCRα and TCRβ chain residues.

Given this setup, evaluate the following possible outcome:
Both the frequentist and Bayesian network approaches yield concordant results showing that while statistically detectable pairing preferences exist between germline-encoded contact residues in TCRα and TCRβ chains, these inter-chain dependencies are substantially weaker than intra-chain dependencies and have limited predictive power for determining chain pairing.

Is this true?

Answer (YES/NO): YES